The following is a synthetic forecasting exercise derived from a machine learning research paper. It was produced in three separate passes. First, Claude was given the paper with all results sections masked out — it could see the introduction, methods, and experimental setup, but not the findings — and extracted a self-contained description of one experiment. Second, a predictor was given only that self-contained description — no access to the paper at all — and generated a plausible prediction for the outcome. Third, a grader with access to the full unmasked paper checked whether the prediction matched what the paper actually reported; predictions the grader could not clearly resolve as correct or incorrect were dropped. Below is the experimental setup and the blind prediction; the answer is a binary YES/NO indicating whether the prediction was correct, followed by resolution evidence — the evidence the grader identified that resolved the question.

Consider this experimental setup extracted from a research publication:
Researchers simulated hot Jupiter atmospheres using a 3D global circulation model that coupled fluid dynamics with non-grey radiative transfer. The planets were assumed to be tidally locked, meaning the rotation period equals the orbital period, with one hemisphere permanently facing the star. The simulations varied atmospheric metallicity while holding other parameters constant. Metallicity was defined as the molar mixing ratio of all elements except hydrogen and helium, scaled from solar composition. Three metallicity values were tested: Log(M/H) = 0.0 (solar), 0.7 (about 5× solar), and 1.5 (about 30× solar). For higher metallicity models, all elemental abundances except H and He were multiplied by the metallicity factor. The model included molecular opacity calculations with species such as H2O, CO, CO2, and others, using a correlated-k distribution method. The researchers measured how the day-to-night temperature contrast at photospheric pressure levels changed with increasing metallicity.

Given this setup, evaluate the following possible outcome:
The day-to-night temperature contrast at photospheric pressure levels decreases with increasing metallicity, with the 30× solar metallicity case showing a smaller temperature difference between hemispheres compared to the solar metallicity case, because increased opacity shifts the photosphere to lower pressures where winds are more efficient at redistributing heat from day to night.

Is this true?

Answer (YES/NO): NO